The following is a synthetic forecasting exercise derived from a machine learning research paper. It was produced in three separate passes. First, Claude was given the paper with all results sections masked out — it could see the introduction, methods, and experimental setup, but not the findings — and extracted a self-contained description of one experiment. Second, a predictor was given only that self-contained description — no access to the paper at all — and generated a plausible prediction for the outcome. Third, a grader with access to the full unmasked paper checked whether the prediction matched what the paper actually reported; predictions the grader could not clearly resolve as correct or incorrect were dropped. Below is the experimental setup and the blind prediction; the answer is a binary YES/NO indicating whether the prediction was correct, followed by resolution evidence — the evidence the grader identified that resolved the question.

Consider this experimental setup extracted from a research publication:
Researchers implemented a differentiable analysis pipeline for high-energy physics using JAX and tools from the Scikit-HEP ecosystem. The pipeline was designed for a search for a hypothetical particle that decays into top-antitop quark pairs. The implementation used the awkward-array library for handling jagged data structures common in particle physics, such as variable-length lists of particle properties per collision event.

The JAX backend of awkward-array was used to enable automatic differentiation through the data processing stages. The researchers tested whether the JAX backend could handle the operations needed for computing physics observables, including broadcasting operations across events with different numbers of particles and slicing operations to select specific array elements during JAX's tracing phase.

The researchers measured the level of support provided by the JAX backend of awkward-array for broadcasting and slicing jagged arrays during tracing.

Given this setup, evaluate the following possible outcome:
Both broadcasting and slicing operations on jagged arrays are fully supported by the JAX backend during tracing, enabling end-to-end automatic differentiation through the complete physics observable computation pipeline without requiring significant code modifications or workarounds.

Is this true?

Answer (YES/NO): NO